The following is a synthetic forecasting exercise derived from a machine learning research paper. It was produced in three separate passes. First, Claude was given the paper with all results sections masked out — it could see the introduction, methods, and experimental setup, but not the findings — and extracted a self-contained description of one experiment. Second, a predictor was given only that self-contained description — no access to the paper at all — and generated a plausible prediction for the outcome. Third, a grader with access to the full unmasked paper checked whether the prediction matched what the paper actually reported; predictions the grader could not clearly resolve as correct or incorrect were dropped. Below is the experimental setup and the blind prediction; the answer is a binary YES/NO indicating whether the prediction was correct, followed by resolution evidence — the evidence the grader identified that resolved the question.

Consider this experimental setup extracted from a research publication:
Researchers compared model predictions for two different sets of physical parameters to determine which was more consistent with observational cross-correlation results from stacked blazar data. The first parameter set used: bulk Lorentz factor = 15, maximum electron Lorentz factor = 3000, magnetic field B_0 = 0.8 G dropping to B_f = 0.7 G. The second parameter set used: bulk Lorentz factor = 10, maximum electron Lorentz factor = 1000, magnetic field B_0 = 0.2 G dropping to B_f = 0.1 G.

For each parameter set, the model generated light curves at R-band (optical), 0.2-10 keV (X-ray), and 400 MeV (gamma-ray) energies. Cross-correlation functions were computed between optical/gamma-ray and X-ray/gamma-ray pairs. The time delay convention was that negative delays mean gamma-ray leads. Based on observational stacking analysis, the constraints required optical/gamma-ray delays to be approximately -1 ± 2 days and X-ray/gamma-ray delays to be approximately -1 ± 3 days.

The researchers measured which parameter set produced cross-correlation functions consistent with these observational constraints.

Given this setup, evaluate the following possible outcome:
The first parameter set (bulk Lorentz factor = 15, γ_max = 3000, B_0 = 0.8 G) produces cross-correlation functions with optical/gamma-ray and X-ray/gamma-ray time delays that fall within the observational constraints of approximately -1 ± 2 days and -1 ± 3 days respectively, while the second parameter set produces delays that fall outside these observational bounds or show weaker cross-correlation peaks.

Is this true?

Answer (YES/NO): YES